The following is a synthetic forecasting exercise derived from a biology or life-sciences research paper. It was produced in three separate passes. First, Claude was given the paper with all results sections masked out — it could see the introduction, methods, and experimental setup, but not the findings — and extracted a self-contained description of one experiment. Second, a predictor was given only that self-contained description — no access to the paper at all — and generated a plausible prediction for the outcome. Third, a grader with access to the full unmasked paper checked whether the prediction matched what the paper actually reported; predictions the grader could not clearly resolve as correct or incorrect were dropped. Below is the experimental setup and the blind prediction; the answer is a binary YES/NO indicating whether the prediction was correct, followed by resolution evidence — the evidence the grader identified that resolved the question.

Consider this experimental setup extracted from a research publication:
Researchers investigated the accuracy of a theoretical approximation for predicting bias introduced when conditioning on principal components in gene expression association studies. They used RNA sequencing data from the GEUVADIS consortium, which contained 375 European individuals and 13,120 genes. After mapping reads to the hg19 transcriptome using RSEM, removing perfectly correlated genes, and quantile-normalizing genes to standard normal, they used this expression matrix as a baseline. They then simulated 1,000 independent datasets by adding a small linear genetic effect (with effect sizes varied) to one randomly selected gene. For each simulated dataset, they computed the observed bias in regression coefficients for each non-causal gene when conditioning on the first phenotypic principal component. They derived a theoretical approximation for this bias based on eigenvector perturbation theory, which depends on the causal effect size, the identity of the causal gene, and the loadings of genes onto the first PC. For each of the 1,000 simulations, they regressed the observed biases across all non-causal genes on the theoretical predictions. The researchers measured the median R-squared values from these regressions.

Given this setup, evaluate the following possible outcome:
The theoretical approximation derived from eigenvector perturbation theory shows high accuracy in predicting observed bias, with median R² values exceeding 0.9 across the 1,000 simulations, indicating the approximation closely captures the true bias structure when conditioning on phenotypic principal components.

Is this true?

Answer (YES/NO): YES